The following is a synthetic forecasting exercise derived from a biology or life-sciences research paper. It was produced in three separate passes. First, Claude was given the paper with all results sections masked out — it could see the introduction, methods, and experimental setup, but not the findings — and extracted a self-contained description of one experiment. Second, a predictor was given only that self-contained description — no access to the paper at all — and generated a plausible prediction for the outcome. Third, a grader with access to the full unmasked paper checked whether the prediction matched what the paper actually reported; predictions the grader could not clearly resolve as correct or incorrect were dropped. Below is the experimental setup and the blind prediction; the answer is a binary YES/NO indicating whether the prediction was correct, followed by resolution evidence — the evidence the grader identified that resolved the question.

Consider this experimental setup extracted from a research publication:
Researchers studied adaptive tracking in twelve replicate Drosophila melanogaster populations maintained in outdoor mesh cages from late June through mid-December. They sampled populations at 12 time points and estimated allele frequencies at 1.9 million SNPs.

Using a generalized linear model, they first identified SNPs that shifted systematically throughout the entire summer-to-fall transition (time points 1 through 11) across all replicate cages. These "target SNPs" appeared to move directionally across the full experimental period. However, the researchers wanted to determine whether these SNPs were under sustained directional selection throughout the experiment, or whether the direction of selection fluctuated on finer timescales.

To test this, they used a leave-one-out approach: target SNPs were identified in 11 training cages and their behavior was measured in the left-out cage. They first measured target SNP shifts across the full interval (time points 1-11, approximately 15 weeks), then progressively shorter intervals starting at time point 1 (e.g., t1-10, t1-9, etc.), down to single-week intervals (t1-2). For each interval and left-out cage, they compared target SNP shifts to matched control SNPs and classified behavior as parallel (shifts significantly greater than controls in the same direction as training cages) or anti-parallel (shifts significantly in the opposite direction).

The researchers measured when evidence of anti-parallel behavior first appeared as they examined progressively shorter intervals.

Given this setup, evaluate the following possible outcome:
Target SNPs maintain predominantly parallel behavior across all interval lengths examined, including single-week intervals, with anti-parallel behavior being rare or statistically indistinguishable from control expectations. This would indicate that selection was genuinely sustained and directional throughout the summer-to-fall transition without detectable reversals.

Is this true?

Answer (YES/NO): NO